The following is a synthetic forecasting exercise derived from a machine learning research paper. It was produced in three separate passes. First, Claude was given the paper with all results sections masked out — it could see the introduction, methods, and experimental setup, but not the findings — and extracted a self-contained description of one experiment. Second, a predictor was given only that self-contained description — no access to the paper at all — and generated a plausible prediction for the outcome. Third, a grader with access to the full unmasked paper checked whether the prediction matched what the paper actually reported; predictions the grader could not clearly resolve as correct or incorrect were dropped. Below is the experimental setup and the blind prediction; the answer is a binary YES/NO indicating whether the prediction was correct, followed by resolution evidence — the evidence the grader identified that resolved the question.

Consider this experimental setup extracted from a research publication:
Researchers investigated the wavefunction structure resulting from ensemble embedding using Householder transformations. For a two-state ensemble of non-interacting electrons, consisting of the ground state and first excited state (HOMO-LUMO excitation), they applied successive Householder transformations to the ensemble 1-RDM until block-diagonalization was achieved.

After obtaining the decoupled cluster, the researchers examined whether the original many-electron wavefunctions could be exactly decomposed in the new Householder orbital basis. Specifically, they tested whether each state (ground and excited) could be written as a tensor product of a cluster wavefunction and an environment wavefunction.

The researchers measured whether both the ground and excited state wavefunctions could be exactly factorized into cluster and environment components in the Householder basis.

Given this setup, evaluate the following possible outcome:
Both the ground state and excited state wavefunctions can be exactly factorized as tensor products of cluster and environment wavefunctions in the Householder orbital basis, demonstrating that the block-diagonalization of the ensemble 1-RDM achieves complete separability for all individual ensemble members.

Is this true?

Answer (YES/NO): YES